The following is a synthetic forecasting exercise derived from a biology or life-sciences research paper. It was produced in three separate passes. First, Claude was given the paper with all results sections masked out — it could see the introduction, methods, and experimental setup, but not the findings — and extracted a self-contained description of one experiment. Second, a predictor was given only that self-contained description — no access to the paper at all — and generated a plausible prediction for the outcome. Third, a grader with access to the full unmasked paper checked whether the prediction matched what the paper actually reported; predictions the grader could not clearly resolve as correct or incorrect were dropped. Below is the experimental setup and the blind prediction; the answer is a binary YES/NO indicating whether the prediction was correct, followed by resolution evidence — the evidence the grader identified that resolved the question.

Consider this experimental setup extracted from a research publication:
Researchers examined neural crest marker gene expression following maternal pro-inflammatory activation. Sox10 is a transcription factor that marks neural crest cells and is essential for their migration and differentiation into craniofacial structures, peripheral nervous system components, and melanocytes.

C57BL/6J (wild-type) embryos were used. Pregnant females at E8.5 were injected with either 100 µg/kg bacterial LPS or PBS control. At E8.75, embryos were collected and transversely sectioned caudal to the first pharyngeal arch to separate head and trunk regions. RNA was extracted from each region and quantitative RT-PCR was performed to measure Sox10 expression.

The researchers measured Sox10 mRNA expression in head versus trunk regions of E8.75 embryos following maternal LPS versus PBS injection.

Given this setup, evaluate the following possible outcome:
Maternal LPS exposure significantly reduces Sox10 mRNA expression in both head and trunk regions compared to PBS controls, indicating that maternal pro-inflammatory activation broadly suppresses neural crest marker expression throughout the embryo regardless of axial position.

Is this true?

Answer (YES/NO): NO